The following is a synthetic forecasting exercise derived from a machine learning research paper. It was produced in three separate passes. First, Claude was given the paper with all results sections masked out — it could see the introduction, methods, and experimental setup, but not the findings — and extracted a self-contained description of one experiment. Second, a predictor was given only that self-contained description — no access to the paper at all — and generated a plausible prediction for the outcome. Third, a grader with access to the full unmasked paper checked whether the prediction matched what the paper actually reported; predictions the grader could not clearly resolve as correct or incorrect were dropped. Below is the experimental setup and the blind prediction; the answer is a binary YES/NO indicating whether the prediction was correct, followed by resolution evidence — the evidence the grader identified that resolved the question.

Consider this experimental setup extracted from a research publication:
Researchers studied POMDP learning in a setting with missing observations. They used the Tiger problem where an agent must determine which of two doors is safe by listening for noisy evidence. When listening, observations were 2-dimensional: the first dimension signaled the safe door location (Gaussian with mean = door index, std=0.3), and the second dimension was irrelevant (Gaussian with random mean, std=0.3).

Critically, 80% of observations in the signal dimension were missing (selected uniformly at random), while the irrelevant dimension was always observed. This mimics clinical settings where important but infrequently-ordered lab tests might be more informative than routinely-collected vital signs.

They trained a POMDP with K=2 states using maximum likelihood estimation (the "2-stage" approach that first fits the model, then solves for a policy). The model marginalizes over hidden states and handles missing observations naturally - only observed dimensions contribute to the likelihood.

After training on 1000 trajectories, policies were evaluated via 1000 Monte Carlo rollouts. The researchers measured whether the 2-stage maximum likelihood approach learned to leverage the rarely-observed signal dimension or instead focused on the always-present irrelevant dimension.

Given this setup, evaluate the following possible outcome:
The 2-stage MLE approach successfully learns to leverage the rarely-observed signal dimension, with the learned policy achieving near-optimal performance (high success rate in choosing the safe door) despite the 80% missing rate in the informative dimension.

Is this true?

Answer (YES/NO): NO